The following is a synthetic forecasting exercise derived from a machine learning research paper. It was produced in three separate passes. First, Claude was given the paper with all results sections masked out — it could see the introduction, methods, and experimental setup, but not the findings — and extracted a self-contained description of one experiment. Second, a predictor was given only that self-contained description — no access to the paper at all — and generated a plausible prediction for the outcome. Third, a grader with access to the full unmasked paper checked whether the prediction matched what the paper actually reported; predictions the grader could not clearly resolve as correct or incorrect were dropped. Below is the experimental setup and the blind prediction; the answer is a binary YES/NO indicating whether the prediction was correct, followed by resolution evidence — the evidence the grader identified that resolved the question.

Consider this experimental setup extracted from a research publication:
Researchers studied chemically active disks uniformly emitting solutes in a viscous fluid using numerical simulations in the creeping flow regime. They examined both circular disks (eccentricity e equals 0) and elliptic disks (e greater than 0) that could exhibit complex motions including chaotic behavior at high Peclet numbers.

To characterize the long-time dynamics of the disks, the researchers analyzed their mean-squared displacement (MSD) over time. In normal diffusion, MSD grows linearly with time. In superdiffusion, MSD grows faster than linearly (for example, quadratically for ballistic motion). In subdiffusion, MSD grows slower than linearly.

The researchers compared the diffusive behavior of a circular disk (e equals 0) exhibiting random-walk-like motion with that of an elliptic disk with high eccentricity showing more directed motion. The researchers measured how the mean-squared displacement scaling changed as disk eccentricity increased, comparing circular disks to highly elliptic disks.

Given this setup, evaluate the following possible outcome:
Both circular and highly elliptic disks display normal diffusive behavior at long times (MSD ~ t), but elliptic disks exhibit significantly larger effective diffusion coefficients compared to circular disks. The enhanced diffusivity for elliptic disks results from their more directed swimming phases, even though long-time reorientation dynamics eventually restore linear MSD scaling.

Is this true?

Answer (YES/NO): NO